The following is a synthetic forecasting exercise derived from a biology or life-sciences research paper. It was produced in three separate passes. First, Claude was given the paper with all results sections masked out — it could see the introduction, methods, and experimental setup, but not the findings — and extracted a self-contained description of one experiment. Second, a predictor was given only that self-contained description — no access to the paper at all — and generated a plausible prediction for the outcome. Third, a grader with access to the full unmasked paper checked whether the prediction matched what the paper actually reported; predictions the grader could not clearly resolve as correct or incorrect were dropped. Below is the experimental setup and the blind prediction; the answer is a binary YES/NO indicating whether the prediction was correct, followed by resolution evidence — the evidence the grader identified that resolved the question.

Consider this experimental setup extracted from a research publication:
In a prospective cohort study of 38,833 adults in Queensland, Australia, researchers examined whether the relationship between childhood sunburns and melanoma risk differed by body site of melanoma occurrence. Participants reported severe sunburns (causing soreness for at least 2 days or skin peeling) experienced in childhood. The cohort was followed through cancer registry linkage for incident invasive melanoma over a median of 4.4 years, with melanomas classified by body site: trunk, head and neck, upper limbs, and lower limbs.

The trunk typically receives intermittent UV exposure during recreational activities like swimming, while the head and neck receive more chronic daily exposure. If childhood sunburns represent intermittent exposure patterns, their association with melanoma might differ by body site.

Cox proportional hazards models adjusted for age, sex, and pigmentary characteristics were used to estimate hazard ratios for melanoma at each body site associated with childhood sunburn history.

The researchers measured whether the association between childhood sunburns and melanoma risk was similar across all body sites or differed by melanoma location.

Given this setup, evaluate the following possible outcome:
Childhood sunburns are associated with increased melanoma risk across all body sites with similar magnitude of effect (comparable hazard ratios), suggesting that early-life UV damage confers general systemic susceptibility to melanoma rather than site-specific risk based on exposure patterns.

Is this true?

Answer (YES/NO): NO